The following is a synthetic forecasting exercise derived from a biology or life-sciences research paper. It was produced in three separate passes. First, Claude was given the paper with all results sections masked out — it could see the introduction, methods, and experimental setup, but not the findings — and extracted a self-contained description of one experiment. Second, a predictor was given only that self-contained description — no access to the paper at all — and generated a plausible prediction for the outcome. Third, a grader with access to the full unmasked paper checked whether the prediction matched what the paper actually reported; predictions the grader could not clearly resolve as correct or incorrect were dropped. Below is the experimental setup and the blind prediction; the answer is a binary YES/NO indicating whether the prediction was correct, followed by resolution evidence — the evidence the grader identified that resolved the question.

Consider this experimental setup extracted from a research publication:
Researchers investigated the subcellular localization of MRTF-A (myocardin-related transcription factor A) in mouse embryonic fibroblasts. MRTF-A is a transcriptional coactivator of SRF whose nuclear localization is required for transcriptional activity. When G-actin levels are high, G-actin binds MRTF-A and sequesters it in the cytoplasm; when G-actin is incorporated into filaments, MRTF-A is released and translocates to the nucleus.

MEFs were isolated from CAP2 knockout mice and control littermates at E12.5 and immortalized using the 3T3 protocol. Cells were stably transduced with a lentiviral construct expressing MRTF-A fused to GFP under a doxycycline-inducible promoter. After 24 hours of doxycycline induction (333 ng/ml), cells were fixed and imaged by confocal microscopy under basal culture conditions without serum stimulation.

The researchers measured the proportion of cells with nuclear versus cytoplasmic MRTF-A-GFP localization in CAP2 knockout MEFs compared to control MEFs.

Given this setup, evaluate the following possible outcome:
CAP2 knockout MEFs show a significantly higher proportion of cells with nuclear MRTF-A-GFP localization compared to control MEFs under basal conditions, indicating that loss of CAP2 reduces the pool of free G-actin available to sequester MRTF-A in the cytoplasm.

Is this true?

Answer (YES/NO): NO